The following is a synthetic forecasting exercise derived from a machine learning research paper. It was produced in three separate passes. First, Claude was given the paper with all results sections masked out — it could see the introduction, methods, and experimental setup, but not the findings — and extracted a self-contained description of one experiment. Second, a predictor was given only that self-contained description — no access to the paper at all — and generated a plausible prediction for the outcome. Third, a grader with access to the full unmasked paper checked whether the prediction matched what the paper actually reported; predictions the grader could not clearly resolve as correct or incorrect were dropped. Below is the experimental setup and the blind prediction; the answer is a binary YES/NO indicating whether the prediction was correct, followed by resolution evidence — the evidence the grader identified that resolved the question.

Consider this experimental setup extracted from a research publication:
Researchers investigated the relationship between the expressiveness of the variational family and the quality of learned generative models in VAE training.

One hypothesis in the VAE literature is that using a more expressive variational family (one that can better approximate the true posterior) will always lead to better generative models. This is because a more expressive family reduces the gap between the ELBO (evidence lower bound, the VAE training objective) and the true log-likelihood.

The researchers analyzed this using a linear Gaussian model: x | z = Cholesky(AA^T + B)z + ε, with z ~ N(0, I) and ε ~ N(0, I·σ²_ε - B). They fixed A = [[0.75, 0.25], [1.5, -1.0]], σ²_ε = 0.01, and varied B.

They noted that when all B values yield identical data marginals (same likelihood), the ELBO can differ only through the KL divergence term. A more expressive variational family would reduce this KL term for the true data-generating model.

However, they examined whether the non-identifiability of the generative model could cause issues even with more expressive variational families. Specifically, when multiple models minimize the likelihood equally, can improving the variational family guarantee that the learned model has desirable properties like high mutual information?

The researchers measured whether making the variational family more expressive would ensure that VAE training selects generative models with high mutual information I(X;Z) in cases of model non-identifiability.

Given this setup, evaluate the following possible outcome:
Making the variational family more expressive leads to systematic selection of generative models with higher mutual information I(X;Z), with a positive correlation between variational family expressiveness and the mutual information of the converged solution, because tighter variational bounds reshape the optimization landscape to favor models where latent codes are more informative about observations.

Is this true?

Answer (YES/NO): NO